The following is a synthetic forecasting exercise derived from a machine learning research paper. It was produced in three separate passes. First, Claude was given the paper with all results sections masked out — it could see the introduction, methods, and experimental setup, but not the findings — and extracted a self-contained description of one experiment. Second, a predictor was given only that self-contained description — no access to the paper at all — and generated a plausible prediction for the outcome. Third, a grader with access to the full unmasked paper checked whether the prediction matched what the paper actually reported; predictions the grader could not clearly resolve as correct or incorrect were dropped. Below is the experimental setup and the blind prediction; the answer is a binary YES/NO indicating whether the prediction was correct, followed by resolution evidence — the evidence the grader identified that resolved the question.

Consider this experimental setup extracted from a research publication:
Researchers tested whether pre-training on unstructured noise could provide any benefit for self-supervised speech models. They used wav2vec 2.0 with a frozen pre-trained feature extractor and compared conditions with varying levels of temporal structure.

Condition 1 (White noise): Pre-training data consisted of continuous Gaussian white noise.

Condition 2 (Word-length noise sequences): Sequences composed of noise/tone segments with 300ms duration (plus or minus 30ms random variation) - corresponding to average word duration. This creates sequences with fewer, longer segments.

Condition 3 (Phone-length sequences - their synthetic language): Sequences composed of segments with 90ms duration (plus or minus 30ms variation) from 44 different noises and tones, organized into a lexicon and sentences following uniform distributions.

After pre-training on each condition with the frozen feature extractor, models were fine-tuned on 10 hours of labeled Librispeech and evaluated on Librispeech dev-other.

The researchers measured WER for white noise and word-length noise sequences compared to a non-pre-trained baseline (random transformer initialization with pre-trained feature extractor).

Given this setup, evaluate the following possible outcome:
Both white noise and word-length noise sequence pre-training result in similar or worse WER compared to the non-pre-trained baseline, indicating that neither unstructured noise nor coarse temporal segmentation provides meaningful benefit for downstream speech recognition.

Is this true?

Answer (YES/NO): YES